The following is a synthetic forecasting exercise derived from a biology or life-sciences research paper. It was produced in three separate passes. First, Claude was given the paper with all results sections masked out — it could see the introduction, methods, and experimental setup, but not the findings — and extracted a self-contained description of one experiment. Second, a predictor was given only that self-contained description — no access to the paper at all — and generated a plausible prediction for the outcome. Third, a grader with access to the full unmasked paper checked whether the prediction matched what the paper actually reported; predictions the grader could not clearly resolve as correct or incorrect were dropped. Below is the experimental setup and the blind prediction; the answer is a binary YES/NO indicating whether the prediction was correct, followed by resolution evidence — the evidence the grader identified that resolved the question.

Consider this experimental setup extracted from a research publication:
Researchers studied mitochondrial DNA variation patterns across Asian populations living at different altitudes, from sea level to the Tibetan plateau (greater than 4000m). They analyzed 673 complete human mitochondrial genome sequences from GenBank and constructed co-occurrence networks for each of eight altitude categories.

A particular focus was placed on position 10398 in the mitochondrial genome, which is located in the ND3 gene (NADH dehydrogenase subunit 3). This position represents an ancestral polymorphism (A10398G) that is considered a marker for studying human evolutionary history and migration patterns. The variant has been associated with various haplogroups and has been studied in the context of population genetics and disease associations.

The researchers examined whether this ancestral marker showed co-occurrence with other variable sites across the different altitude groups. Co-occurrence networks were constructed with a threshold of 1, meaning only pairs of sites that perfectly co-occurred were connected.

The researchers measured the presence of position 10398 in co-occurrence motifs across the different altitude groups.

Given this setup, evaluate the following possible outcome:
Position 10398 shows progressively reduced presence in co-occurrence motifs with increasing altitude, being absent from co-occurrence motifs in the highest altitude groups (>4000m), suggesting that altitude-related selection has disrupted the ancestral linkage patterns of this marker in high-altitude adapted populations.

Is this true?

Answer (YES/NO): NO